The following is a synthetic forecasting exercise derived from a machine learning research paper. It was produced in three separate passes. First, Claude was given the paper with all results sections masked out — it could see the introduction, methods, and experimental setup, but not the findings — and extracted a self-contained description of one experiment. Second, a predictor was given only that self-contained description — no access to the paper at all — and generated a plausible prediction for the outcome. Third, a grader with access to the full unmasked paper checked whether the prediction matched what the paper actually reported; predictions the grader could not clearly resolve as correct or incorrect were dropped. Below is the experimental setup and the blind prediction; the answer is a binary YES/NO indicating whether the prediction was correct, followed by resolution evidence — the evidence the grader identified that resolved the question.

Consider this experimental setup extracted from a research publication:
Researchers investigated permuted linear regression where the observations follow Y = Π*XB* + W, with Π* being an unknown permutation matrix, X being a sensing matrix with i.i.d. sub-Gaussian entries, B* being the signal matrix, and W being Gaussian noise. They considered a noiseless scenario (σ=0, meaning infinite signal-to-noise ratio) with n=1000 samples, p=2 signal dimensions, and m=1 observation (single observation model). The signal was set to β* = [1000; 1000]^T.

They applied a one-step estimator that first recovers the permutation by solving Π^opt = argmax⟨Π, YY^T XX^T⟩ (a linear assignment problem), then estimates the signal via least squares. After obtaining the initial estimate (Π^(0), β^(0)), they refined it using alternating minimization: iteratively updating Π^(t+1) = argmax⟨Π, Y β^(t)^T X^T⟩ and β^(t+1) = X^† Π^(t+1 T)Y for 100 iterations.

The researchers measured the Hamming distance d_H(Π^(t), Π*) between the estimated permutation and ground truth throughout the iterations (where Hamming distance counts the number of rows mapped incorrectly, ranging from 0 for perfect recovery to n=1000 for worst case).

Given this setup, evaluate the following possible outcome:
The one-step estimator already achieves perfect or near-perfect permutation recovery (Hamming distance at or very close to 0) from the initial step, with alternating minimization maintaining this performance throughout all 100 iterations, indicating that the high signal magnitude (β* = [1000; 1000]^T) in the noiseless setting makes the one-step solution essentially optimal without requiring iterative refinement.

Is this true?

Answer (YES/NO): NO